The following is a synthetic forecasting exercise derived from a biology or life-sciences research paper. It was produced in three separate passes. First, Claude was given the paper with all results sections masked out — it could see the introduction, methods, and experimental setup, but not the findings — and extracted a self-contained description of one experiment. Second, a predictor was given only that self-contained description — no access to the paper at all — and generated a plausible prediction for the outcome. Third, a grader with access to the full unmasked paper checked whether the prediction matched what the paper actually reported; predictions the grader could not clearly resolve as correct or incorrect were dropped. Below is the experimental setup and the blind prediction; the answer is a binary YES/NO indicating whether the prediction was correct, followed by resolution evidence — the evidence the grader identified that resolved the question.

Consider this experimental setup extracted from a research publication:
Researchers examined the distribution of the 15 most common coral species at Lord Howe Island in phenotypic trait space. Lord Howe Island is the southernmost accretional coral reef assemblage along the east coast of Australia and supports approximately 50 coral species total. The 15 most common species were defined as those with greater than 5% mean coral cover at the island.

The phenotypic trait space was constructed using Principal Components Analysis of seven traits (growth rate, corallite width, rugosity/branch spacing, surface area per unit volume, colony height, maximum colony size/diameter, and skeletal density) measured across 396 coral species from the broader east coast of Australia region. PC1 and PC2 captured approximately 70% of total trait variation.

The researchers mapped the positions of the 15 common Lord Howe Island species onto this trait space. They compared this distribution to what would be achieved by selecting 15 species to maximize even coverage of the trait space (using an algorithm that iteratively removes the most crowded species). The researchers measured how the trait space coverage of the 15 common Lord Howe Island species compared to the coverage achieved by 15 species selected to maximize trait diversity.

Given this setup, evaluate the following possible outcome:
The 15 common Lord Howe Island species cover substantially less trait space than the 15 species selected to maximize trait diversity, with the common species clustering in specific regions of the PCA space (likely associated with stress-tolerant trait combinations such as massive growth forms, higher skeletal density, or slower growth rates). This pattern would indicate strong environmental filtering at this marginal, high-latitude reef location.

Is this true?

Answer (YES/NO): NO